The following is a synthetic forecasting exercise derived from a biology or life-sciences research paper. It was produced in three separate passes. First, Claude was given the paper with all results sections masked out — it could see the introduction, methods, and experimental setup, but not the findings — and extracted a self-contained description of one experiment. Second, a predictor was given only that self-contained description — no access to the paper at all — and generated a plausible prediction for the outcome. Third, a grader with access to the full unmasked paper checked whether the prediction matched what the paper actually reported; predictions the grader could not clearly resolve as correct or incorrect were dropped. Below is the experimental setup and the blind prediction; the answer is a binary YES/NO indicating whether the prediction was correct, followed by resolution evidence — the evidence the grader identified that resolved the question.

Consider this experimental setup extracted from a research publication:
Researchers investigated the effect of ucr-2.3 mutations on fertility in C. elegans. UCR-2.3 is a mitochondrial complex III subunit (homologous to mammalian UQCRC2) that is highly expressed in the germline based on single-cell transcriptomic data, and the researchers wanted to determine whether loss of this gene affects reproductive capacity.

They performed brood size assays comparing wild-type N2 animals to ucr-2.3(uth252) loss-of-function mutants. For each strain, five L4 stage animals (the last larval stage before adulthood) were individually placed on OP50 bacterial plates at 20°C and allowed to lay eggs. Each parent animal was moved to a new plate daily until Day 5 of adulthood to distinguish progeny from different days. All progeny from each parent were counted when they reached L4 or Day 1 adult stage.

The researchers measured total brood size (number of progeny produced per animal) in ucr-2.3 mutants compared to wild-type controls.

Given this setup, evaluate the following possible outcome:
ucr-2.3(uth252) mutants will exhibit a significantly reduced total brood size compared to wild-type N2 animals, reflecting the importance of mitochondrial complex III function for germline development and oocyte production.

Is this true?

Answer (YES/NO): YES